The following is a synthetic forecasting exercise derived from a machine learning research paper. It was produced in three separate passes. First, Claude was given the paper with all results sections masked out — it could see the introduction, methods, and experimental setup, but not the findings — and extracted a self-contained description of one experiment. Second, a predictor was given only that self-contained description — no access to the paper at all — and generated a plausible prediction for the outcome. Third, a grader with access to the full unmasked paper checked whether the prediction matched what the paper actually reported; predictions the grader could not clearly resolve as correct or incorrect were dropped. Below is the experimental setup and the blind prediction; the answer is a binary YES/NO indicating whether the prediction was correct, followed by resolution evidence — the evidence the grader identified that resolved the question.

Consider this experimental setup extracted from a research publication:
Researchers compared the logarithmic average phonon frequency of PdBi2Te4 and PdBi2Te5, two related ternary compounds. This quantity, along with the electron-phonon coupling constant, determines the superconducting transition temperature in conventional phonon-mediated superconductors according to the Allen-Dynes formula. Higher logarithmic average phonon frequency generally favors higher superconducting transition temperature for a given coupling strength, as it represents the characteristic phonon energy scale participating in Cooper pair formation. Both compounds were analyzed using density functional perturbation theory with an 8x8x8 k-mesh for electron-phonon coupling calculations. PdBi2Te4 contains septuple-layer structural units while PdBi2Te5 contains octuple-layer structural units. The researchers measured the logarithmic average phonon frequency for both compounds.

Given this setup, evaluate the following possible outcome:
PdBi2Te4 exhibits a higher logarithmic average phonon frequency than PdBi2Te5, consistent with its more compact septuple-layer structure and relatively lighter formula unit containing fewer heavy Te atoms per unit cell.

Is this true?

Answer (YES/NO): NO